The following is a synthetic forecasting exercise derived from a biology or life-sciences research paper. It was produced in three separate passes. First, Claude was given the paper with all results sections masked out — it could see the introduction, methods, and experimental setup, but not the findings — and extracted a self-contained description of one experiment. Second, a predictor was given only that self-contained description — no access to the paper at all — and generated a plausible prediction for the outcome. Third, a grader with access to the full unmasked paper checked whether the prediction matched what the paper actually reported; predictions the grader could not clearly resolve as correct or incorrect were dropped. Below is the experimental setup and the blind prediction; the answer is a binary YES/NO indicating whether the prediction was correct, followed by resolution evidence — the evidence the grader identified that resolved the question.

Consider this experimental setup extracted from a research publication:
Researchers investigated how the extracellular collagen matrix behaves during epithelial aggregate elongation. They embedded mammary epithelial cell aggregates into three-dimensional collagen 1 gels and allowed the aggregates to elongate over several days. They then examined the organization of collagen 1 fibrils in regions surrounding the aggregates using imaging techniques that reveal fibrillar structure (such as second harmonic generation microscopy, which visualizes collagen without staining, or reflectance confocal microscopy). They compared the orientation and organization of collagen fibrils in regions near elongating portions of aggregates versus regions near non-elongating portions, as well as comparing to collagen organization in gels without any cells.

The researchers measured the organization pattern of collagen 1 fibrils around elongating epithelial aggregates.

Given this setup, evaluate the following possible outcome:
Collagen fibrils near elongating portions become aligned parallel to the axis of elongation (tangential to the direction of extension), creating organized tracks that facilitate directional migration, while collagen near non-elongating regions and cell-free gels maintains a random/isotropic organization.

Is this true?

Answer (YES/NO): NO